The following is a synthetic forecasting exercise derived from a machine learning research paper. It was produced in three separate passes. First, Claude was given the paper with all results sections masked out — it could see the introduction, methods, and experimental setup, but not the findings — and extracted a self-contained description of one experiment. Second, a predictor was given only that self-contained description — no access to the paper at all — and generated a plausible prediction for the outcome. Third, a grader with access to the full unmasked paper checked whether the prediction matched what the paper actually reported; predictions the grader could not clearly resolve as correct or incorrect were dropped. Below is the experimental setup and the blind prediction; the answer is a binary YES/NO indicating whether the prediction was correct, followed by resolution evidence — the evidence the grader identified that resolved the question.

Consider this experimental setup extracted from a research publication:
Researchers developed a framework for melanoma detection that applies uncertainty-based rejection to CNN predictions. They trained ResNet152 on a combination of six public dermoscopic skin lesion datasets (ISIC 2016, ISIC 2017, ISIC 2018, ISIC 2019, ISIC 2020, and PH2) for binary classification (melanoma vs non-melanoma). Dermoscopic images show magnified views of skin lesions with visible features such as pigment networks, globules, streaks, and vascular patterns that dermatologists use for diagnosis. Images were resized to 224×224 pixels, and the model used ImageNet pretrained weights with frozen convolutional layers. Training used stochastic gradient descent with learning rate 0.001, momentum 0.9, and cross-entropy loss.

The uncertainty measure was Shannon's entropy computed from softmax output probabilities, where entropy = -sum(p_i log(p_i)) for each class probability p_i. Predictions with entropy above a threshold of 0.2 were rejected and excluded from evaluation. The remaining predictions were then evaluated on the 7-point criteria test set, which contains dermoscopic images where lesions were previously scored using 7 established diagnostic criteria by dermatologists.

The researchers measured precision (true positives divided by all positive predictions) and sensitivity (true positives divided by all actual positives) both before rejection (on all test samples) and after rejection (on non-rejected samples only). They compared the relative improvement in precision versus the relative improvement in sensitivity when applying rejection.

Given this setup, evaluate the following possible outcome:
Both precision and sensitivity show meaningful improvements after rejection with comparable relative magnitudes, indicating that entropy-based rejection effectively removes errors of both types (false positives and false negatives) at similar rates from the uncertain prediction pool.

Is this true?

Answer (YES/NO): NO